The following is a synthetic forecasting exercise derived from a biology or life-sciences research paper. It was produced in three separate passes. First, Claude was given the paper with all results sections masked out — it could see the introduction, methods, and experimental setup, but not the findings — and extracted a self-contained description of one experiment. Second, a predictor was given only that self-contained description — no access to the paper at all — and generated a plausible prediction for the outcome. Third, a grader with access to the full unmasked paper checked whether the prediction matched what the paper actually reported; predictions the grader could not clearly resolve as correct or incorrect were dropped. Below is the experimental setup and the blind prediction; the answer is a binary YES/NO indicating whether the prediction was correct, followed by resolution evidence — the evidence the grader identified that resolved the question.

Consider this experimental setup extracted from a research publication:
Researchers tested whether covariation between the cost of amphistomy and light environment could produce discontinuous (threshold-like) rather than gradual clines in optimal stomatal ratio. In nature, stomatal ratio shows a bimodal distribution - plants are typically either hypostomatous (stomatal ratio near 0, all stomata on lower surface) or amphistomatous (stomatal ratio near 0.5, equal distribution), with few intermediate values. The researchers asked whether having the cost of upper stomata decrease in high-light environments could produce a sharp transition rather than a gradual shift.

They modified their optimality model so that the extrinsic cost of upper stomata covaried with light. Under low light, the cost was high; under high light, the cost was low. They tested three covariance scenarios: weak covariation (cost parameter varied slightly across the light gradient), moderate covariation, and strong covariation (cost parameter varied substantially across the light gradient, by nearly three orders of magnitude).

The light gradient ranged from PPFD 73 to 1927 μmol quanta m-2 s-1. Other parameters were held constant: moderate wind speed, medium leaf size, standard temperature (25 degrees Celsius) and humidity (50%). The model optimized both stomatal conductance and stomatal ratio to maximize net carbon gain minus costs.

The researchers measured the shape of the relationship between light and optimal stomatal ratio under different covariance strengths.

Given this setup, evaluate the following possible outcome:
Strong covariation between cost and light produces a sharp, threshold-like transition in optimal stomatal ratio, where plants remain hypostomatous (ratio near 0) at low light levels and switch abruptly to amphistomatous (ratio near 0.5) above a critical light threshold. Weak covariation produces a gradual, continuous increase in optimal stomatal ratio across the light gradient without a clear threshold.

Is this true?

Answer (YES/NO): YES